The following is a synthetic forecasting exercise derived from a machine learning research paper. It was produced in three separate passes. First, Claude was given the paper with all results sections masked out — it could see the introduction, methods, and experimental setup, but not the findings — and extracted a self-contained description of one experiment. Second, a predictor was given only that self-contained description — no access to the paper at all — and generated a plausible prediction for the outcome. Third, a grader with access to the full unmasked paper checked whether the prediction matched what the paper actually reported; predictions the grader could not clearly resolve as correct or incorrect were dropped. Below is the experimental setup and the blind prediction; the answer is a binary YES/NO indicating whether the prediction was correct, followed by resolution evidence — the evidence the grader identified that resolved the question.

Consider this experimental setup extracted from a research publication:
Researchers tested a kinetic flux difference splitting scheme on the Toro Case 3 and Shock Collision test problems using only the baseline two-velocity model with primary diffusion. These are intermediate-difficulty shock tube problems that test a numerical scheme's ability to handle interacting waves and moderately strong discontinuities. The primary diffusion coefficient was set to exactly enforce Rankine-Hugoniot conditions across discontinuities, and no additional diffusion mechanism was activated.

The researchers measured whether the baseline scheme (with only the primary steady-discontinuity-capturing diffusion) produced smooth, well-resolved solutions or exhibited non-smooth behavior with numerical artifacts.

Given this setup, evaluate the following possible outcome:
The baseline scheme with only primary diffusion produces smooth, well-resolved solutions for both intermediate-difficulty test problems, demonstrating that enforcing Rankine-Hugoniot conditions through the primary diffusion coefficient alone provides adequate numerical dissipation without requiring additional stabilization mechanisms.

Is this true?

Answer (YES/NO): NO